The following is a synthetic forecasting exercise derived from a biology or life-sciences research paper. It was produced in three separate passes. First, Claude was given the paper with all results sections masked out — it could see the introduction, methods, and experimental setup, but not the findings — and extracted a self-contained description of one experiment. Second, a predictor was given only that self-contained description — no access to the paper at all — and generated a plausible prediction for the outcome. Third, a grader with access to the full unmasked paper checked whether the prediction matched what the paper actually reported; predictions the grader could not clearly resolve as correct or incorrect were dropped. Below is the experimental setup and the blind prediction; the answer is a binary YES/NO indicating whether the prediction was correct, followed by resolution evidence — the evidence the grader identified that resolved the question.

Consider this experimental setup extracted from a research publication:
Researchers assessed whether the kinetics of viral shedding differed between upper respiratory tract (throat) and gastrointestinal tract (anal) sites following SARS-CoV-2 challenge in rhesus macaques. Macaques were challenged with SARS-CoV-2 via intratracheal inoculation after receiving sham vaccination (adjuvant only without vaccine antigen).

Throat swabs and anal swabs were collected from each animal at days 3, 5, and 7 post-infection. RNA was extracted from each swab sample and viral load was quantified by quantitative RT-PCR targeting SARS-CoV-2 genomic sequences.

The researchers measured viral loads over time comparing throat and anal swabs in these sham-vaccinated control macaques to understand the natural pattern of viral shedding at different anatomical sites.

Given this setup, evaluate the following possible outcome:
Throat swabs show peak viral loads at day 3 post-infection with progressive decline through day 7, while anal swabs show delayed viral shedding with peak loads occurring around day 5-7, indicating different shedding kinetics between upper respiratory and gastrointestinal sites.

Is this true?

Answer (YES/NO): NO